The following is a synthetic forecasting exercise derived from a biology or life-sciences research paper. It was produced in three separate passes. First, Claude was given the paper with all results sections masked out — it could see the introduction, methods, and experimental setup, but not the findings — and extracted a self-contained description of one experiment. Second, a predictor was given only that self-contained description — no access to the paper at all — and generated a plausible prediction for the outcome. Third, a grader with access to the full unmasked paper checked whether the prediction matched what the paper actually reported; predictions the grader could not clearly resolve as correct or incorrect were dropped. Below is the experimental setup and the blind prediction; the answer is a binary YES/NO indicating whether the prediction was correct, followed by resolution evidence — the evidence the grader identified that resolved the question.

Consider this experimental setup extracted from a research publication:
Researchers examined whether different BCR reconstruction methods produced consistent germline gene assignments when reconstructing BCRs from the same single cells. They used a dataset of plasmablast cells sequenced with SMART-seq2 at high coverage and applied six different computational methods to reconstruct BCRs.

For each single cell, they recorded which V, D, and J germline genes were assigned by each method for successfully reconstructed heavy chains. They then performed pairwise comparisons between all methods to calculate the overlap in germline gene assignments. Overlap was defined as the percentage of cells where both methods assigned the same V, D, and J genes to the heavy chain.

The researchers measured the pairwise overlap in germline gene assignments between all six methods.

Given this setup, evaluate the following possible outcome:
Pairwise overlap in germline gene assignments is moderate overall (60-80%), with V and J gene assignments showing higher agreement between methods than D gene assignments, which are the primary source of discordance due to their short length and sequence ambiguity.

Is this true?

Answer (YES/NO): NO